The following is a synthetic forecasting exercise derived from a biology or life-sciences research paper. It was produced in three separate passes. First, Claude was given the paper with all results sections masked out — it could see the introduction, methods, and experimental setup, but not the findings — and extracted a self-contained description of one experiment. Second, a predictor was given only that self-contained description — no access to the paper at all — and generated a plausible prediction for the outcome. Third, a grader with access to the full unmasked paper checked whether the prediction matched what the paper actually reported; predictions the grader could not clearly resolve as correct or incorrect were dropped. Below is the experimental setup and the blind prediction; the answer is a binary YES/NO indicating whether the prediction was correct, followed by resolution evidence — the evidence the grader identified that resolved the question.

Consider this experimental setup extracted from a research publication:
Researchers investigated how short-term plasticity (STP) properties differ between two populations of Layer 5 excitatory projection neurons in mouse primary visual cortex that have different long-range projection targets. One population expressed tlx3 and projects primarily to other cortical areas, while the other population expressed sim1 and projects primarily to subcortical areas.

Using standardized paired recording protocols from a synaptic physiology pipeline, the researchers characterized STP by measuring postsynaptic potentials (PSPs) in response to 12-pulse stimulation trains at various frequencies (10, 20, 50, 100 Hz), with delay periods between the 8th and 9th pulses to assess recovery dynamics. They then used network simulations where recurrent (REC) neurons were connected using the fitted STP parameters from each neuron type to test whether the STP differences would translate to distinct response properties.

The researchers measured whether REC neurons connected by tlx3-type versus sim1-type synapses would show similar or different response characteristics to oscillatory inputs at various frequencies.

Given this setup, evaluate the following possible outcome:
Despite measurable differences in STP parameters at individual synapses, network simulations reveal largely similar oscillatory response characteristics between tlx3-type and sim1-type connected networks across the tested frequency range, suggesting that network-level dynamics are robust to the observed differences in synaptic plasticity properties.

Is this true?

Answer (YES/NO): NO